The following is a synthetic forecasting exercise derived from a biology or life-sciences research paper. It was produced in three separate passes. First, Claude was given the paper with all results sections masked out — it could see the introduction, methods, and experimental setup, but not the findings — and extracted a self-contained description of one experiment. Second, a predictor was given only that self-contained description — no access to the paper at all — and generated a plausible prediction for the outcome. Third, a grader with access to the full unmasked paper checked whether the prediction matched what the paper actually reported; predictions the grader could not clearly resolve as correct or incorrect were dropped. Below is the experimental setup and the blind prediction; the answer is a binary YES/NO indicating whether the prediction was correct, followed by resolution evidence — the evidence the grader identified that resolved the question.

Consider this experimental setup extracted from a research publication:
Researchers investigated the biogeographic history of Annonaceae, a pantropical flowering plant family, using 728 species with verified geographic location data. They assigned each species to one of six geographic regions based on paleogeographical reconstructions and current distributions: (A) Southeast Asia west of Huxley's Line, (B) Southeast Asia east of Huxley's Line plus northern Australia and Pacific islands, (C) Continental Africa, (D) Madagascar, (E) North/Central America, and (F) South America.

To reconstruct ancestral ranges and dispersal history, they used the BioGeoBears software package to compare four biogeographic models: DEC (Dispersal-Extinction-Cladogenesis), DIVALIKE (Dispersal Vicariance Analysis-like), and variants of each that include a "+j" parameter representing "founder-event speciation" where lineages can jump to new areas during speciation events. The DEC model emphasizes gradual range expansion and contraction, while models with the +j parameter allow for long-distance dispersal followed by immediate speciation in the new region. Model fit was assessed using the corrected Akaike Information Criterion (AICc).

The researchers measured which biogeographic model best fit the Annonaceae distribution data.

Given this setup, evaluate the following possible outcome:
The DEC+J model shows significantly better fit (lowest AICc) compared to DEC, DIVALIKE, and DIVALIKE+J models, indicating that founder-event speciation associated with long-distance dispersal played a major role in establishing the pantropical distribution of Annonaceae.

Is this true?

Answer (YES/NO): YES